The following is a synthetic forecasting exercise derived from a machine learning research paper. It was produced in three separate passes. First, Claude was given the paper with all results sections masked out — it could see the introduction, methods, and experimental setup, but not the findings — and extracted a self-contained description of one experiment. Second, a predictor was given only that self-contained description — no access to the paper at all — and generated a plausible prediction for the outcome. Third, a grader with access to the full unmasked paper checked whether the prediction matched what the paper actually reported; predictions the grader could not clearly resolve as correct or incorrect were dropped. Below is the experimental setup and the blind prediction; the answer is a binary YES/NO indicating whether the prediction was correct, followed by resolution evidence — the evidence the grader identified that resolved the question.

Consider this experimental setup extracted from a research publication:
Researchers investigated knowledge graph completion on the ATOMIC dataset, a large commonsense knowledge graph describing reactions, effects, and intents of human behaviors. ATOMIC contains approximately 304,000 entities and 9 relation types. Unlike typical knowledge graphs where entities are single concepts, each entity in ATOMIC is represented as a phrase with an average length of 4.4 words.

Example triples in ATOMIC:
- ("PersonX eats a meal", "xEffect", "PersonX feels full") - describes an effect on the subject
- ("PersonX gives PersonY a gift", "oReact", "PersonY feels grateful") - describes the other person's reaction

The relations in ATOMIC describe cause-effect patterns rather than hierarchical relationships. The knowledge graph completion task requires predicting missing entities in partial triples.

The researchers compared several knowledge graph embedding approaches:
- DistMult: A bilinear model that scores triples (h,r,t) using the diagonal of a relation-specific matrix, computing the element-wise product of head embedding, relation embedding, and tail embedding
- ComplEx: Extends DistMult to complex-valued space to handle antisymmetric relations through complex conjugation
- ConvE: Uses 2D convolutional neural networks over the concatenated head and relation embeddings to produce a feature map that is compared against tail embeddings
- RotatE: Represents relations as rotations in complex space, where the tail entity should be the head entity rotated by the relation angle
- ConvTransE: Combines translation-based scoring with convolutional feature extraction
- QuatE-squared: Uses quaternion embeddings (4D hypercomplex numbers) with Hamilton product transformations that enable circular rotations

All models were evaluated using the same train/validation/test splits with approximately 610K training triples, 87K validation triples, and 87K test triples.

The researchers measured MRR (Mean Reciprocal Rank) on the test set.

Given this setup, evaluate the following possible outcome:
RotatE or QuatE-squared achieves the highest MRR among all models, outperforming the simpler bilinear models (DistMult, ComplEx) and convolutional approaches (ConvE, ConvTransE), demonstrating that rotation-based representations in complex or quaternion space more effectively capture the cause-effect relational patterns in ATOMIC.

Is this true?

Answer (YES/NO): NO